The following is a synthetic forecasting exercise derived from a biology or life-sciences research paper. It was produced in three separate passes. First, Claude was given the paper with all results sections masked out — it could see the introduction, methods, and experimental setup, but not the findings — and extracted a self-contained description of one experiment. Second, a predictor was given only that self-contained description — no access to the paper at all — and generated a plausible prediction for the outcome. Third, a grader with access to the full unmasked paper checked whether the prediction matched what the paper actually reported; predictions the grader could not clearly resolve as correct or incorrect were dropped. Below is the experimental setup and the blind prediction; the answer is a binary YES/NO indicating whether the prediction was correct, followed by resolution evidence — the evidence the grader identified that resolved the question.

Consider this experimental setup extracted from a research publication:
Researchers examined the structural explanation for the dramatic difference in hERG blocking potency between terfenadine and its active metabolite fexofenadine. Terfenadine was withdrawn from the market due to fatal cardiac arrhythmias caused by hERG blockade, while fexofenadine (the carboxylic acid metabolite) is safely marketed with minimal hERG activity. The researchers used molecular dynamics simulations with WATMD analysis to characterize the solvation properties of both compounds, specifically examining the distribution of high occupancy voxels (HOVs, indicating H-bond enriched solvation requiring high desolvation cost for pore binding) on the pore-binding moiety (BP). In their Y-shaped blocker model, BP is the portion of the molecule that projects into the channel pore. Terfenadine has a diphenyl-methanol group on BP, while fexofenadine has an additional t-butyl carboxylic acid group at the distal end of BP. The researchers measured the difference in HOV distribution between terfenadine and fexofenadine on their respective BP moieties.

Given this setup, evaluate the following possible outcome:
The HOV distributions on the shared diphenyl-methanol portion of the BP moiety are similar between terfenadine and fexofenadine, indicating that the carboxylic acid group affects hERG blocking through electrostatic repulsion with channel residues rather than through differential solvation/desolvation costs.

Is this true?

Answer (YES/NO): NO